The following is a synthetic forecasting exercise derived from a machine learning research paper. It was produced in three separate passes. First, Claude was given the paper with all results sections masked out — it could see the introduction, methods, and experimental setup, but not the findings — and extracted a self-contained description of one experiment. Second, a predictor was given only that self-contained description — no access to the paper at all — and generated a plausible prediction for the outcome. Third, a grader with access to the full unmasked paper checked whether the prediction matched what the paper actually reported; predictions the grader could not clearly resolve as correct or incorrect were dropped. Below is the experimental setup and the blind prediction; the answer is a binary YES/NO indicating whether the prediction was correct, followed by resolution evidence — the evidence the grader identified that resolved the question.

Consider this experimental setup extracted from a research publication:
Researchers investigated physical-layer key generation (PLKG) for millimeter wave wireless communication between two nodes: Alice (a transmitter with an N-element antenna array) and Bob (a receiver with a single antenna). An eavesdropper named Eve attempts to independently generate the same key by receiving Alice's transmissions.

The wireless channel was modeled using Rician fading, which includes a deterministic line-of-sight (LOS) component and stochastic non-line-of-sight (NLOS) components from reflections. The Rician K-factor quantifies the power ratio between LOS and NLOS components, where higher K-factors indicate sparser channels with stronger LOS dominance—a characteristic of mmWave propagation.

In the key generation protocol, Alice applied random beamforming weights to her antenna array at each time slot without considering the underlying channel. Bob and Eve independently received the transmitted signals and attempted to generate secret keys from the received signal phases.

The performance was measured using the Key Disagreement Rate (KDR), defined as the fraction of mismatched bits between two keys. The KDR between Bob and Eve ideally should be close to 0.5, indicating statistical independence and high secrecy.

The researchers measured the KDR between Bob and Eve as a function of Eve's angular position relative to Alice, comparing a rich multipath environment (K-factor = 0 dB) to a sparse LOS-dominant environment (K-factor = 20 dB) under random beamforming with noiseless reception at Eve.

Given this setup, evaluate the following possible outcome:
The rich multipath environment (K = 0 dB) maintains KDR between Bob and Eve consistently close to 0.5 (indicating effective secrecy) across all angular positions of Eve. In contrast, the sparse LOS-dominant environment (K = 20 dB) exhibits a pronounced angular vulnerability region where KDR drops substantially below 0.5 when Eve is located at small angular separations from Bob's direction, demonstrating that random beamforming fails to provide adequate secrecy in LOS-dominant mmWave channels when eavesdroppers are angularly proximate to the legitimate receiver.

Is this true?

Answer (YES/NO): YES